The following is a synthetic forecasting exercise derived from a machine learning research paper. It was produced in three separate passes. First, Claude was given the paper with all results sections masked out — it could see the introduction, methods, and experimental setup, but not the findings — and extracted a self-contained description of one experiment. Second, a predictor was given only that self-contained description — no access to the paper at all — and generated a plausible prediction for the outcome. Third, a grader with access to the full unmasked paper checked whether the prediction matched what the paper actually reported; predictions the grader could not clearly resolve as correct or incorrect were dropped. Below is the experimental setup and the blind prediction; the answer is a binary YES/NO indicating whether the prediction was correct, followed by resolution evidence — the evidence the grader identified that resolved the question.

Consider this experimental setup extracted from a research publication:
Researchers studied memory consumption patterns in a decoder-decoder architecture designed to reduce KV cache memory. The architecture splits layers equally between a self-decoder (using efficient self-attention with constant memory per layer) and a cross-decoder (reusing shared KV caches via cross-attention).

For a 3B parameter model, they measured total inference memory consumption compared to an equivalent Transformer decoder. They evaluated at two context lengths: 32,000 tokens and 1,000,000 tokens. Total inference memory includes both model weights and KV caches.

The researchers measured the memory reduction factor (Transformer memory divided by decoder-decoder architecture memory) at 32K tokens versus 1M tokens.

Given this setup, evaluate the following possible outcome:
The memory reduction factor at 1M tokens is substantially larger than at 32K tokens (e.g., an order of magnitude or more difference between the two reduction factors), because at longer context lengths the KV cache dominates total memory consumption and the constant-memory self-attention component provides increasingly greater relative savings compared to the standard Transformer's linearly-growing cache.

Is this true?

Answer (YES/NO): NO